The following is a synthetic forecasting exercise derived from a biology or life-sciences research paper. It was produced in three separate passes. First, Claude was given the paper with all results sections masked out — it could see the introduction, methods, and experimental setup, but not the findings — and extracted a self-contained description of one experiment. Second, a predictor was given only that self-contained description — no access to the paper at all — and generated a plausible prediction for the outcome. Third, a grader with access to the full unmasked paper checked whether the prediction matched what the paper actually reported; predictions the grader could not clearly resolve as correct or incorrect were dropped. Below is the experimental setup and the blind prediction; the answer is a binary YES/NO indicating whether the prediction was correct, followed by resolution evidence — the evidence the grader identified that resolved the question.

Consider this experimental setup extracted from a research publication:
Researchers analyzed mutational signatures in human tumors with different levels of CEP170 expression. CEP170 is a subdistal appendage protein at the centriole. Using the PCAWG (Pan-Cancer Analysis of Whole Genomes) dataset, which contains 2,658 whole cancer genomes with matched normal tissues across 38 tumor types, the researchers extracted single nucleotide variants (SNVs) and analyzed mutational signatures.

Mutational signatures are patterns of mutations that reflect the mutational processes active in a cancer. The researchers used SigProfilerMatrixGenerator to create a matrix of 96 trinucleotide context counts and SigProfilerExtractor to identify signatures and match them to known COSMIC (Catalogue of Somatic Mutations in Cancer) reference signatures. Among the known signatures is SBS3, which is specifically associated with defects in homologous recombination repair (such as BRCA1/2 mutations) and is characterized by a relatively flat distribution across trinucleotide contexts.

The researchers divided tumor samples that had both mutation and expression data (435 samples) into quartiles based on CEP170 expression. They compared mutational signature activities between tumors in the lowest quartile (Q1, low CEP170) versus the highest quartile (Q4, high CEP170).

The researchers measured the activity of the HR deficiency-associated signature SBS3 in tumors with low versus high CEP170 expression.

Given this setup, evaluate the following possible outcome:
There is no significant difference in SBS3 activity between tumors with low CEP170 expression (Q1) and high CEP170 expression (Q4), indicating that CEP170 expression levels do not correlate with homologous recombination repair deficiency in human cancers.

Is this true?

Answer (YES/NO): NO